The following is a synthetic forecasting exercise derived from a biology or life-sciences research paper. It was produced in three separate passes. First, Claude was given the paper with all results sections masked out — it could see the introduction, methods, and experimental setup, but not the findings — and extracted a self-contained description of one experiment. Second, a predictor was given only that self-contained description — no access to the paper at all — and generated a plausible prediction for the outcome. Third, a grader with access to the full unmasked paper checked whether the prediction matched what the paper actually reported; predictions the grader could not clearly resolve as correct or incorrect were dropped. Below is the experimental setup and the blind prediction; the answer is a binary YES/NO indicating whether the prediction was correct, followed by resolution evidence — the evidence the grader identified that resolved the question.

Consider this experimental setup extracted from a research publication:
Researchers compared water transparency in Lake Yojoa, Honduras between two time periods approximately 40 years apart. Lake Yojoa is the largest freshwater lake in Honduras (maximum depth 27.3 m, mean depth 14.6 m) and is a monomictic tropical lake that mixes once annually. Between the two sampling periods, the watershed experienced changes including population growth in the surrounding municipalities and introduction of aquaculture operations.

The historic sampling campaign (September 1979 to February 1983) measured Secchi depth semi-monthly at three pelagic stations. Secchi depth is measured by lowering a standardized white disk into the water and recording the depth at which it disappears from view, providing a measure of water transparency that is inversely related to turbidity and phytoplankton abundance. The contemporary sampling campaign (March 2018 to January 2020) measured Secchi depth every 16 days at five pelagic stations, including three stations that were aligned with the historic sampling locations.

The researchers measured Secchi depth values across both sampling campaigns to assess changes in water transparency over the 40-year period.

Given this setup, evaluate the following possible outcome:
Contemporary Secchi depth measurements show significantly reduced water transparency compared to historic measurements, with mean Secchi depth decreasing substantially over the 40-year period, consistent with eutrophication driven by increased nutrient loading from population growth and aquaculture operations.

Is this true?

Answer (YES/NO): YES